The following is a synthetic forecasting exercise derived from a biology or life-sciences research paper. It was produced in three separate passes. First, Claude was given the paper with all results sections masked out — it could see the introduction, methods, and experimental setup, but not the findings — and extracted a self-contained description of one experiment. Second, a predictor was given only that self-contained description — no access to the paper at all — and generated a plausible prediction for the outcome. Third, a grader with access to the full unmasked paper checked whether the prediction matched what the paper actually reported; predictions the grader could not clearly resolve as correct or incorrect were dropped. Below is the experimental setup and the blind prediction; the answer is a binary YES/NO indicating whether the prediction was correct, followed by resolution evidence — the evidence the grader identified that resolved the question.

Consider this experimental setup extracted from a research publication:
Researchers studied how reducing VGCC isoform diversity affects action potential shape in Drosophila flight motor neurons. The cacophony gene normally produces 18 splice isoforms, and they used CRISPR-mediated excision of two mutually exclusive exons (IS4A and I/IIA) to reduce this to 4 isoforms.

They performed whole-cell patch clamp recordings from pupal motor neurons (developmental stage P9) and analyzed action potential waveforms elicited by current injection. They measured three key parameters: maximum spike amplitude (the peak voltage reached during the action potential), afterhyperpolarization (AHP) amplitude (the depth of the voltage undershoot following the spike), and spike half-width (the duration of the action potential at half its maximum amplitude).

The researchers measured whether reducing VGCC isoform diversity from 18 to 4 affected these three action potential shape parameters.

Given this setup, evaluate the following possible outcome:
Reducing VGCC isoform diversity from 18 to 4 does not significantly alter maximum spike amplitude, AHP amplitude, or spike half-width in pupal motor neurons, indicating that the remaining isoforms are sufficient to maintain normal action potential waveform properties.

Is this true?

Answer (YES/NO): NO